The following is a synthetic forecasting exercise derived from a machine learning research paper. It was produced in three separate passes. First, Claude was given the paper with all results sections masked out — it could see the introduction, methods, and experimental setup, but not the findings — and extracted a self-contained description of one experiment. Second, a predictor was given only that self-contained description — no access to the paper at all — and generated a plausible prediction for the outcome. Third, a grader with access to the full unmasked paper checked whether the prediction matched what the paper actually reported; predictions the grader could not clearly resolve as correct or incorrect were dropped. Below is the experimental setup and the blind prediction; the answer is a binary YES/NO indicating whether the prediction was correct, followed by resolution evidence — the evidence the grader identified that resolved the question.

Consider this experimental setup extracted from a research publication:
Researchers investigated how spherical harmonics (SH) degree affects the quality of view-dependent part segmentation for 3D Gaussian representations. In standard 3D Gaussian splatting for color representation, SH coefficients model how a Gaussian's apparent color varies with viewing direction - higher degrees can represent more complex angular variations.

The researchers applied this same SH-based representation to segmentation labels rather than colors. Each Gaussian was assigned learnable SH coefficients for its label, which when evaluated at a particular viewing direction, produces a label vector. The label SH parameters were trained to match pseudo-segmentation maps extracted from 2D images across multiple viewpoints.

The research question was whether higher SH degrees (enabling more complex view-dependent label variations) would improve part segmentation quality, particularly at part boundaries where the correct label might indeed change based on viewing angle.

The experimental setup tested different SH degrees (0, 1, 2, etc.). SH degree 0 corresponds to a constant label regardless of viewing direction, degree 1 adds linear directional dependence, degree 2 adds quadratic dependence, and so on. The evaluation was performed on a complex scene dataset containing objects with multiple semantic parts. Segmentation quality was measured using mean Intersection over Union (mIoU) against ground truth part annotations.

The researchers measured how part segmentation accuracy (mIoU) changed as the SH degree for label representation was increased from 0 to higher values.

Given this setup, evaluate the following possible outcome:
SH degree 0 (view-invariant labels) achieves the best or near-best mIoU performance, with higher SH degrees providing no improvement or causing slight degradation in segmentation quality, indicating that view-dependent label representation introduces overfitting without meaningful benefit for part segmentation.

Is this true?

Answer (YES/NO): NO